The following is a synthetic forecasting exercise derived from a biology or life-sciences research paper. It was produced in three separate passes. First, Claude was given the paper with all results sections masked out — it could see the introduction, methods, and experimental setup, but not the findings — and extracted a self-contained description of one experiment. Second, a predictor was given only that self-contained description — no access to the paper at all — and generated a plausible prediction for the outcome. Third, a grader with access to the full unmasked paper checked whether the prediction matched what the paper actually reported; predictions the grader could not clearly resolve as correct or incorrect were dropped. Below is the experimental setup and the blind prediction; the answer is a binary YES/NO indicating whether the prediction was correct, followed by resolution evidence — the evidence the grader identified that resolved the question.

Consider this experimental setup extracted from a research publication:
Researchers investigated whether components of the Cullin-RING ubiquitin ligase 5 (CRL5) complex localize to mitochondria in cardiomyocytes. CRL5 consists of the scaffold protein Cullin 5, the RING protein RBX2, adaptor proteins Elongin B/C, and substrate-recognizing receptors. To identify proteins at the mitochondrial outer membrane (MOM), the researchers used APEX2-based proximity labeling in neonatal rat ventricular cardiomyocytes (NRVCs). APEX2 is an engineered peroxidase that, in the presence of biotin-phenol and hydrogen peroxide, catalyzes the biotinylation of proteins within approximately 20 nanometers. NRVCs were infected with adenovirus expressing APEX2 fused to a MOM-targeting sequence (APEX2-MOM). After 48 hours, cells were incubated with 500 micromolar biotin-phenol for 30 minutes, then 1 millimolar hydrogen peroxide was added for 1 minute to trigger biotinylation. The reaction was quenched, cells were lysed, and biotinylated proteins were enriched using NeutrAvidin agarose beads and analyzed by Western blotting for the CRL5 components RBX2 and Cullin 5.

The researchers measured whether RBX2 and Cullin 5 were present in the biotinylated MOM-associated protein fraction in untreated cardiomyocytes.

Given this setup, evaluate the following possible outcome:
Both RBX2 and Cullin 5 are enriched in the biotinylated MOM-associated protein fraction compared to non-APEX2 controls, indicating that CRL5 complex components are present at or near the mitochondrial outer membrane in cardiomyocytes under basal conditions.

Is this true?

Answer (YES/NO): NO